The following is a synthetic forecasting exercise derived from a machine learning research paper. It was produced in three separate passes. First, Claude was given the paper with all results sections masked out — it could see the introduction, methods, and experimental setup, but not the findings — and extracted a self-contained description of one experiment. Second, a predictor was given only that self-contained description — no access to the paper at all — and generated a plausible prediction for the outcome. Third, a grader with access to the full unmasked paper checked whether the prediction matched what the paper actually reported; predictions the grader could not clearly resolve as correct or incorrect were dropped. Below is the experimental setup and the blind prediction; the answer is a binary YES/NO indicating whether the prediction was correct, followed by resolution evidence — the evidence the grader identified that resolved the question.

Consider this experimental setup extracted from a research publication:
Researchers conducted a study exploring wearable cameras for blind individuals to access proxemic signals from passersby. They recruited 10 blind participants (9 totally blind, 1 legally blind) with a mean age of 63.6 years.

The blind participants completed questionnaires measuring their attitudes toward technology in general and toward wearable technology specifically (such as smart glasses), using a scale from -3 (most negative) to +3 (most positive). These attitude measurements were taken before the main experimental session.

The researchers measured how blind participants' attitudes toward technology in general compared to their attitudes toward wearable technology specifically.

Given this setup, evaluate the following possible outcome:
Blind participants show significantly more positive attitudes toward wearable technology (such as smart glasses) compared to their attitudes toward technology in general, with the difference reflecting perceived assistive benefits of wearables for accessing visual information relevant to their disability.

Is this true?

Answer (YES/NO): NO